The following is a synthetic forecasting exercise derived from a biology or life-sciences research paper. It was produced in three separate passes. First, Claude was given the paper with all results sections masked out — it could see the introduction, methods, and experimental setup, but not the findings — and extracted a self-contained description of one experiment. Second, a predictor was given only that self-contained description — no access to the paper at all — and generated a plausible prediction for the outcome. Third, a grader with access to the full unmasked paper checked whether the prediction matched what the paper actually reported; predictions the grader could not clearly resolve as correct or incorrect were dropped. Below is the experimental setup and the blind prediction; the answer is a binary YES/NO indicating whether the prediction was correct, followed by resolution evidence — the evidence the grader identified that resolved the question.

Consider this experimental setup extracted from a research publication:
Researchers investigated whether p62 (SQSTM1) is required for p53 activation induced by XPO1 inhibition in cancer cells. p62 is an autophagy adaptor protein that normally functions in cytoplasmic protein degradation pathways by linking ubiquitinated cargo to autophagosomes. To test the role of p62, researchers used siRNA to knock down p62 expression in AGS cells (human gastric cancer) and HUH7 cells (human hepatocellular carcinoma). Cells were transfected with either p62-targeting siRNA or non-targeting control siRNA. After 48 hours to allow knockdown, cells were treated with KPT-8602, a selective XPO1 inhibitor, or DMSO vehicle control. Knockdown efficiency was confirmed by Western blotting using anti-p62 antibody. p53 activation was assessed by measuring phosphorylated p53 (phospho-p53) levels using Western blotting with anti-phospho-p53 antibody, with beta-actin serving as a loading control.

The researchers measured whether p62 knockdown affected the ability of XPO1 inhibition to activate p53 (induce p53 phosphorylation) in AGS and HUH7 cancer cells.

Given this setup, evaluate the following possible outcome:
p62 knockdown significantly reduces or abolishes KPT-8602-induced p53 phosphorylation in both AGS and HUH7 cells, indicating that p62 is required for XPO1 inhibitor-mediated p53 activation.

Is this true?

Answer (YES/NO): YES